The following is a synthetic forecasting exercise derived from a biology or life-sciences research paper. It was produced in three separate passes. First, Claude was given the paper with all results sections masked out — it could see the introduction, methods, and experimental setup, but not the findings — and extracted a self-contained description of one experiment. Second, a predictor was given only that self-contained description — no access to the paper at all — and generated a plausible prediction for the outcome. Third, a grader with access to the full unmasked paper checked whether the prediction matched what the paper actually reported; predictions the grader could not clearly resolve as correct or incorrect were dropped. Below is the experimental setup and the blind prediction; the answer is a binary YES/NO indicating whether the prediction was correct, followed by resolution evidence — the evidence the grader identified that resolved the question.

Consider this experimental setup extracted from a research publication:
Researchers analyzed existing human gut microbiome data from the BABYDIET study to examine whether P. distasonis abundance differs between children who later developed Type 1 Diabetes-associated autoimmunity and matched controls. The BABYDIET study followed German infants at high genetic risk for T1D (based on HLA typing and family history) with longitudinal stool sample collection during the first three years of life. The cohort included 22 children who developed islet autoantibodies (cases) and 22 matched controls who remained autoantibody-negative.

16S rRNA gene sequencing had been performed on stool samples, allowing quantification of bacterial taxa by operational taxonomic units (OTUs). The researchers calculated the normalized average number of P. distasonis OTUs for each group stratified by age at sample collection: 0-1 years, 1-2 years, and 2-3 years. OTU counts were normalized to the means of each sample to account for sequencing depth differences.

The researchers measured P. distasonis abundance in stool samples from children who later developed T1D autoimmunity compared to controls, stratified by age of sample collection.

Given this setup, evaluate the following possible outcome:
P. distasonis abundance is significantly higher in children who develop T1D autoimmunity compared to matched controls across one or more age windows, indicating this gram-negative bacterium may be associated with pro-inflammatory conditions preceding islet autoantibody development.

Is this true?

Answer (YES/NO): NO